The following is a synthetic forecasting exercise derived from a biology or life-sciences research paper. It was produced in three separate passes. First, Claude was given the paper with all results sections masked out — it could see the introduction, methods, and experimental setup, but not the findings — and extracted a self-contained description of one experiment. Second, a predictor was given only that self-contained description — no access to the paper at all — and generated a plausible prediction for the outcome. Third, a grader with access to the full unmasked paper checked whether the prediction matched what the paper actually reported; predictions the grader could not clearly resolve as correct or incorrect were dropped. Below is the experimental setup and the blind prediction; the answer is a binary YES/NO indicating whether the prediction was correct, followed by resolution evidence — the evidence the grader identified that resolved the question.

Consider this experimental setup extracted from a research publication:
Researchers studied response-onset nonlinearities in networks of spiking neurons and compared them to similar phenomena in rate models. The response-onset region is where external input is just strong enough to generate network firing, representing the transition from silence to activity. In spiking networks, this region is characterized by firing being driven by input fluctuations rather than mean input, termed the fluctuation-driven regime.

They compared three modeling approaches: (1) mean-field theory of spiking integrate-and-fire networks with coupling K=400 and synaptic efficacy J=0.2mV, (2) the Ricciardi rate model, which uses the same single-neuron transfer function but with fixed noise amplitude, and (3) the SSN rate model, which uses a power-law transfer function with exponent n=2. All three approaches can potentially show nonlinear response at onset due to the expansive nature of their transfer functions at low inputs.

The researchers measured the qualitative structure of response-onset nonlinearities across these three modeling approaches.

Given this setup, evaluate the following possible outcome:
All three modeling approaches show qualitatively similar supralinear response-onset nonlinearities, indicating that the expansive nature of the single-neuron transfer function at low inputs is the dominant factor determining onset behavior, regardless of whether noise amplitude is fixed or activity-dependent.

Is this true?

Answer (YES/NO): NO